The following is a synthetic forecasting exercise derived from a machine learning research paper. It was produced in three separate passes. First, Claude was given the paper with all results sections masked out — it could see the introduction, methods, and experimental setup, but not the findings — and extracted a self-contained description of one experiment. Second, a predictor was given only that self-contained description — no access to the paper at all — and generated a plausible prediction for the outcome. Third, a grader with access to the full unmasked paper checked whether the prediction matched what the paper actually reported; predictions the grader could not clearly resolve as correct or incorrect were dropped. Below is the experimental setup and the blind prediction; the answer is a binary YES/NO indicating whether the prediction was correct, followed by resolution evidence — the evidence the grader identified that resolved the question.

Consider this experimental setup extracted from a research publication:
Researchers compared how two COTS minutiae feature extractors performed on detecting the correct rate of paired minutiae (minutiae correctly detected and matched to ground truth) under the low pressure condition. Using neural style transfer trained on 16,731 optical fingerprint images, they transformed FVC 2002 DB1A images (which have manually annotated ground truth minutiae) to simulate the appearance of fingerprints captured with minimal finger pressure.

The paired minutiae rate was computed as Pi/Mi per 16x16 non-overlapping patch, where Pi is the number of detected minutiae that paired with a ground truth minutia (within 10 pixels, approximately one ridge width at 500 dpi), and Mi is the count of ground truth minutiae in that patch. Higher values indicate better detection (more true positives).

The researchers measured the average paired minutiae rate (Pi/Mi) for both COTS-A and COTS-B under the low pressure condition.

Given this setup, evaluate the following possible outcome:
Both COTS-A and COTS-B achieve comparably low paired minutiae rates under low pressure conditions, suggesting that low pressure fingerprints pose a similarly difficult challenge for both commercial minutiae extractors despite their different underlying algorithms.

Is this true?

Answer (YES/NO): NO